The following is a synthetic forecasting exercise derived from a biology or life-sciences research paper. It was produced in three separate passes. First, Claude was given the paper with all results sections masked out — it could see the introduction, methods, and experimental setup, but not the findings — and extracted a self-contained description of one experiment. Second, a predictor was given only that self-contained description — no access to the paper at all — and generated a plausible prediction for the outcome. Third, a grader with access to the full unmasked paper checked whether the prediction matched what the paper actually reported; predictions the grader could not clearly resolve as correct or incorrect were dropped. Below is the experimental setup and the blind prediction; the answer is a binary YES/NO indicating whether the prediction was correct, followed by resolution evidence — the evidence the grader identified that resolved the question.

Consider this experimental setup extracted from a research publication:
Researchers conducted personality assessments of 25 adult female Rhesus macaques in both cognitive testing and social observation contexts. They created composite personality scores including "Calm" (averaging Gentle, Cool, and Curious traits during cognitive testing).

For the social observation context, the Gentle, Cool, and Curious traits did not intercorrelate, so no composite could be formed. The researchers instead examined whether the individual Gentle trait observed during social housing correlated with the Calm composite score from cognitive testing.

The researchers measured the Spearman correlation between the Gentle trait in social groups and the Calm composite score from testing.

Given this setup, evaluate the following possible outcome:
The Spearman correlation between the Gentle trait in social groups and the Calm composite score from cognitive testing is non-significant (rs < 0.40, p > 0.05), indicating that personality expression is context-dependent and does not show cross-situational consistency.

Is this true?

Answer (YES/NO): NO